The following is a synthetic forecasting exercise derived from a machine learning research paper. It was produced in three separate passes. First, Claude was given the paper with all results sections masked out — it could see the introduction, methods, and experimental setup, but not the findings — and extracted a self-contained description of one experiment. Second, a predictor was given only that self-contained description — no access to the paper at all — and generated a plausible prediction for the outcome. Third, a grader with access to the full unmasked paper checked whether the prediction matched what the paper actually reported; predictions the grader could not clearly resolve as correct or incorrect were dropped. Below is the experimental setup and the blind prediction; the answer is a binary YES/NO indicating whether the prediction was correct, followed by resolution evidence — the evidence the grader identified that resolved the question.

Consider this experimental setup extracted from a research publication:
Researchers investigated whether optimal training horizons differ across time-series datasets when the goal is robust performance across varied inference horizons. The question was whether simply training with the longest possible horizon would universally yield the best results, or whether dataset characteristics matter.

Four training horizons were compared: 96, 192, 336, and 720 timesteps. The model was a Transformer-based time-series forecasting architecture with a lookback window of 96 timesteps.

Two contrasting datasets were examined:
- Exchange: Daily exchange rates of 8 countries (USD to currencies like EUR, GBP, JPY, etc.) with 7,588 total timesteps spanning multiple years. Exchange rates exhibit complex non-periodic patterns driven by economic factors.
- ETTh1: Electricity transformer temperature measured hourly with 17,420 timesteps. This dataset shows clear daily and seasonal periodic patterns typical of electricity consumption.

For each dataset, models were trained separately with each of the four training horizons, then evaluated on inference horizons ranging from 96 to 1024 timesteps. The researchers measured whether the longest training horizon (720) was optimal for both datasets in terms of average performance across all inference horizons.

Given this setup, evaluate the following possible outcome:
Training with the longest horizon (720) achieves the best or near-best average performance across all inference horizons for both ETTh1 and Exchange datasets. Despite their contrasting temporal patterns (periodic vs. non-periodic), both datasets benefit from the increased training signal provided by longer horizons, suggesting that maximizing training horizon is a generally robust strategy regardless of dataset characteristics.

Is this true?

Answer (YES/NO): NO